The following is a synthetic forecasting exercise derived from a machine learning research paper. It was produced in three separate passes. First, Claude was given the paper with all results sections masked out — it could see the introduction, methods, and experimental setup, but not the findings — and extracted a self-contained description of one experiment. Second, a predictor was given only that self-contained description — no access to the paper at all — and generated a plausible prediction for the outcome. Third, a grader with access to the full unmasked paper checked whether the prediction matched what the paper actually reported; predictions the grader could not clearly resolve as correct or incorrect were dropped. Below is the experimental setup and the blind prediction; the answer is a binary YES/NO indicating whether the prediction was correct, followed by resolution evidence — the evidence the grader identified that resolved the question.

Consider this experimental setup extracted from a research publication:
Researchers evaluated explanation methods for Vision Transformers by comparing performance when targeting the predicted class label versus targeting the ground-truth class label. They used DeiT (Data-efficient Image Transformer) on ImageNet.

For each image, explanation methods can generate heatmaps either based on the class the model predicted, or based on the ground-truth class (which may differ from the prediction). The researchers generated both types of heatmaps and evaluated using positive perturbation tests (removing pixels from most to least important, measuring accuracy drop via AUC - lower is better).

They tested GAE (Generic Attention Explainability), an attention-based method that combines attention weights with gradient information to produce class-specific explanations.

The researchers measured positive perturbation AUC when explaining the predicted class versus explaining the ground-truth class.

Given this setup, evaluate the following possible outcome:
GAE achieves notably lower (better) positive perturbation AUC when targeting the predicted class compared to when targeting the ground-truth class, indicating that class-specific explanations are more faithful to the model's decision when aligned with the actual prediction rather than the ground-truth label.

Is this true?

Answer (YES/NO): NO